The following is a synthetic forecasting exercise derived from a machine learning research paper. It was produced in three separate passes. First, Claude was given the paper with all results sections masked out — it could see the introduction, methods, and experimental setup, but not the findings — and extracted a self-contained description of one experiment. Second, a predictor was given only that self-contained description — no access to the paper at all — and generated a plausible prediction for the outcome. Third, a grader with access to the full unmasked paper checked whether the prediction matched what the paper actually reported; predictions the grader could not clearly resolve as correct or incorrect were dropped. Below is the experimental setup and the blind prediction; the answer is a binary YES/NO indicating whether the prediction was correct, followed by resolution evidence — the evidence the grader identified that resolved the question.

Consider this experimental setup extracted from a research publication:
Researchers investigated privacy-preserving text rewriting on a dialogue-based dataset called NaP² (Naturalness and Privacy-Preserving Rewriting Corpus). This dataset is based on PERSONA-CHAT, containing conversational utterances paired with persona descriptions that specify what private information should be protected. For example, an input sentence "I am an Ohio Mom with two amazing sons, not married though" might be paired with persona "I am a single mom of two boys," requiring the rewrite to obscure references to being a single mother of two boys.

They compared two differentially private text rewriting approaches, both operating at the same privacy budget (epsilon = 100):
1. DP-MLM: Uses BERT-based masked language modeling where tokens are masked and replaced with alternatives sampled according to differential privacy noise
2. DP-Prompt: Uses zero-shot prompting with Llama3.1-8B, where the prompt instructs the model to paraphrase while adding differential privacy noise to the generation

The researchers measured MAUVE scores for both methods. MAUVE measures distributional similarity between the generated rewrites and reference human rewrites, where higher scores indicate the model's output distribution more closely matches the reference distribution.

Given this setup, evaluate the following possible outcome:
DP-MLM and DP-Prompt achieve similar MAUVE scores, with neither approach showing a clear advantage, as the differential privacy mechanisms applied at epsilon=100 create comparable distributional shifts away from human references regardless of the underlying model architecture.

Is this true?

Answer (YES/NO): NO